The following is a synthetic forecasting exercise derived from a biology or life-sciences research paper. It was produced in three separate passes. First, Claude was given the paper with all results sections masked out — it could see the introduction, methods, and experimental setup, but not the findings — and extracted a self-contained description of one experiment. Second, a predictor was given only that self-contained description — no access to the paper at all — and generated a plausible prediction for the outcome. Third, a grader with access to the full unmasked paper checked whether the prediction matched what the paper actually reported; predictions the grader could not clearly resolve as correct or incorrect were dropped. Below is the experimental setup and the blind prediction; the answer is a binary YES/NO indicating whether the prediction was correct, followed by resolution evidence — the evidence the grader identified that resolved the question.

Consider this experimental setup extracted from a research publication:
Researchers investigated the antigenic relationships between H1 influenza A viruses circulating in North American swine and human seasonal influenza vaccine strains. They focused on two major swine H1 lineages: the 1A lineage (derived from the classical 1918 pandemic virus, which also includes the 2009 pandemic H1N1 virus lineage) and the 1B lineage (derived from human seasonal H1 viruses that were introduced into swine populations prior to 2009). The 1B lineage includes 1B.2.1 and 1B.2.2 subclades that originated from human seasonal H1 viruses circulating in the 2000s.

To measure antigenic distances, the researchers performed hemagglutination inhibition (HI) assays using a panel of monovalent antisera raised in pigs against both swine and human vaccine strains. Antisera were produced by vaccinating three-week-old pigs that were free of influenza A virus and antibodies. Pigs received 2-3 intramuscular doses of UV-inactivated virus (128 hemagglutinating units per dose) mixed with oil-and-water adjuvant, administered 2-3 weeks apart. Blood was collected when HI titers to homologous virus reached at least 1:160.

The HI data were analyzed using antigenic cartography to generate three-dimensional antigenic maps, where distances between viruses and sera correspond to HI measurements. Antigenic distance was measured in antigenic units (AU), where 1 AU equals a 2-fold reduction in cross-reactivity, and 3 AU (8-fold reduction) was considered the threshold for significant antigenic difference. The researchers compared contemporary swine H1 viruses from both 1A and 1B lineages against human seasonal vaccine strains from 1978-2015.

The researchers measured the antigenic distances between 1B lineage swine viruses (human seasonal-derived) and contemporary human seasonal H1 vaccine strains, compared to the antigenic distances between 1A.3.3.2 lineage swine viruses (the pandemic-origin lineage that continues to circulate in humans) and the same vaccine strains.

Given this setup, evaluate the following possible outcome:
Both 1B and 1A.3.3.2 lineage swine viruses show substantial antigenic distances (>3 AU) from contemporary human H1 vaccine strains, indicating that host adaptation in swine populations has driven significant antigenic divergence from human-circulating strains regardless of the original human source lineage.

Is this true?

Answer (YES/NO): NO